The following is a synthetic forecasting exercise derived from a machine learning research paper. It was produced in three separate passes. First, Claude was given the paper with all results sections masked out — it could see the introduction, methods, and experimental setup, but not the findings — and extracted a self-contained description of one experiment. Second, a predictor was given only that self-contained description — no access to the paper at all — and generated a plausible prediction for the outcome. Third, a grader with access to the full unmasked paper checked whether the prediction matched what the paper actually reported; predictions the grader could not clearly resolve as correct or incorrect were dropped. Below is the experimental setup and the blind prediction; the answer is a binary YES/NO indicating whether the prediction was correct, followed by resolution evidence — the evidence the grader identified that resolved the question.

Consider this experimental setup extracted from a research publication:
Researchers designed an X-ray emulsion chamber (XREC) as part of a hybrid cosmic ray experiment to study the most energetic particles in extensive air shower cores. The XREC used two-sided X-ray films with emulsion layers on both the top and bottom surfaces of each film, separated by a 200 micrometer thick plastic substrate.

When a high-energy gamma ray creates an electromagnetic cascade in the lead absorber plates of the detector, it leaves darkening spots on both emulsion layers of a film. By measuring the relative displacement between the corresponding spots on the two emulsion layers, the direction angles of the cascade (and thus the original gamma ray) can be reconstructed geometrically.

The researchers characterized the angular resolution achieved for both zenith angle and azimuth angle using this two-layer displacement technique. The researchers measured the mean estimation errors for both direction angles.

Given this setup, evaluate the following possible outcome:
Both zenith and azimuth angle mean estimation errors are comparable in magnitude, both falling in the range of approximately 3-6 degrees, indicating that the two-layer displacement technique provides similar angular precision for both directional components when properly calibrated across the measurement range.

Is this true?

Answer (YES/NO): NO